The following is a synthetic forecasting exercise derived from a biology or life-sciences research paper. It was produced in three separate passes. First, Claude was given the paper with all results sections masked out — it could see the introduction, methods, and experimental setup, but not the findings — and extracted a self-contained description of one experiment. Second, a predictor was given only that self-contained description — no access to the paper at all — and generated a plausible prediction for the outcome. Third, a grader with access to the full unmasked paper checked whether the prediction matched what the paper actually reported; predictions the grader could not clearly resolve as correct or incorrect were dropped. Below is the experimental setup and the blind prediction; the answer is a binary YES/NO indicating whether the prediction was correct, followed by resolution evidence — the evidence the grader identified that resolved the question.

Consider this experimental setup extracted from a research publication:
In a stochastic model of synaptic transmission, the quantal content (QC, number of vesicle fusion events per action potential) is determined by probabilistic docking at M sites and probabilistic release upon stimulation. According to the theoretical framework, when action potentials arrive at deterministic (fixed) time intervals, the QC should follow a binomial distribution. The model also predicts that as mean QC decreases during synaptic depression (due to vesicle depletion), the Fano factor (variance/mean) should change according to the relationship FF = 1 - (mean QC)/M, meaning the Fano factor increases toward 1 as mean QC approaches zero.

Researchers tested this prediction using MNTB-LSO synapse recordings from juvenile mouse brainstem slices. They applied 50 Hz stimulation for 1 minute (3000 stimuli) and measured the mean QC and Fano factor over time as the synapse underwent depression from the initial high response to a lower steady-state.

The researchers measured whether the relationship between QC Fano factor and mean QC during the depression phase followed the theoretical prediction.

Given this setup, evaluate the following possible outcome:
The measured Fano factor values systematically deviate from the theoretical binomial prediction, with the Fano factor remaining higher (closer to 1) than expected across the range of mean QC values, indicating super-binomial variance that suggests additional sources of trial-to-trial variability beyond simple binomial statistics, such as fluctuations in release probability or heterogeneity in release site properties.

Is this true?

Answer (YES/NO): NO